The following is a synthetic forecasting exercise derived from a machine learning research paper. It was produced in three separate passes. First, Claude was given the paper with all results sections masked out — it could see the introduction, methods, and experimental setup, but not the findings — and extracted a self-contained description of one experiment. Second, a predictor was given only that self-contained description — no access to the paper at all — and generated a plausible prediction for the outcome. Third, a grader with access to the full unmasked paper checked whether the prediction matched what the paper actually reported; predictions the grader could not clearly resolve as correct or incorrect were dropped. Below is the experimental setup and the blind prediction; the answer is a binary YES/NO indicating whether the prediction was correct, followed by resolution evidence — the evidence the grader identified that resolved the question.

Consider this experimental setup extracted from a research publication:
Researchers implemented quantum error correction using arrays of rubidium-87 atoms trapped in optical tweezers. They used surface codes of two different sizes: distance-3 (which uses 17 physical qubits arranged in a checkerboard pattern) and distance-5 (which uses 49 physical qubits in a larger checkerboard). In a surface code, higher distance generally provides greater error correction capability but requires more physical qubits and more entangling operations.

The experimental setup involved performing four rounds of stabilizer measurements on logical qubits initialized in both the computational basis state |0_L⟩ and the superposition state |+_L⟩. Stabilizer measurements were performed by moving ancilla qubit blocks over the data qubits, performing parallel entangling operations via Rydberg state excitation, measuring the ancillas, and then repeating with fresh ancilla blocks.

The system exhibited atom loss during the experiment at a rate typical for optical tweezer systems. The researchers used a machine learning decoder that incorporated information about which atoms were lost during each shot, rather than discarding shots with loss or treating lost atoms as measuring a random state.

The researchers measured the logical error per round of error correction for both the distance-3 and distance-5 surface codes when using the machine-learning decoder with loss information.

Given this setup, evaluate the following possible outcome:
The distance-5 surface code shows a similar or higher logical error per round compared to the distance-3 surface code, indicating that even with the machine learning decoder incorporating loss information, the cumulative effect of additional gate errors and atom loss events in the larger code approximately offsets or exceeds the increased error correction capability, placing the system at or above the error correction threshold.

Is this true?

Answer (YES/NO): NO